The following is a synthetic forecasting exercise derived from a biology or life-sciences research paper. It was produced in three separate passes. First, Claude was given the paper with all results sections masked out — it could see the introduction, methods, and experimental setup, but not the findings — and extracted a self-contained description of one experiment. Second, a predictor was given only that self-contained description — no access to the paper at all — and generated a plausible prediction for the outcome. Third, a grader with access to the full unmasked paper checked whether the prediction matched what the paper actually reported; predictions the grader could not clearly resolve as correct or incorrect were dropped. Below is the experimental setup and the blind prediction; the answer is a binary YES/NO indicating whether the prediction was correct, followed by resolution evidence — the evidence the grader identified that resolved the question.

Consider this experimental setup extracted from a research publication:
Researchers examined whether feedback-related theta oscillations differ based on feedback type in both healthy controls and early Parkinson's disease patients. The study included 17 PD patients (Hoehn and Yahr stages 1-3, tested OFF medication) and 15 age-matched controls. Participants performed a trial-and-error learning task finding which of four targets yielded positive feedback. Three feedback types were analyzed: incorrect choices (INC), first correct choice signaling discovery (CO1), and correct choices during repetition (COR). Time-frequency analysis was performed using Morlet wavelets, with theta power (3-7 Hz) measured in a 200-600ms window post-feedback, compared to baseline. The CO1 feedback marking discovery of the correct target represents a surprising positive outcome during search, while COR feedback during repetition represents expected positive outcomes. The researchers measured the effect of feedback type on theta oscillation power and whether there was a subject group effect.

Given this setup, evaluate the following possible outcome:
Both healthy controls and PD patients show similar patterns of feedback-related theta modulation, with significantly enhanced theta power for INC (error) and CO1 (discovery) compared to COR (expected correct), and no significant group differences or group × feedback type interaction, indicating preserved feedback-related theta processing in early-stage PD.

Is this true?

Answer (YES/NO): NO